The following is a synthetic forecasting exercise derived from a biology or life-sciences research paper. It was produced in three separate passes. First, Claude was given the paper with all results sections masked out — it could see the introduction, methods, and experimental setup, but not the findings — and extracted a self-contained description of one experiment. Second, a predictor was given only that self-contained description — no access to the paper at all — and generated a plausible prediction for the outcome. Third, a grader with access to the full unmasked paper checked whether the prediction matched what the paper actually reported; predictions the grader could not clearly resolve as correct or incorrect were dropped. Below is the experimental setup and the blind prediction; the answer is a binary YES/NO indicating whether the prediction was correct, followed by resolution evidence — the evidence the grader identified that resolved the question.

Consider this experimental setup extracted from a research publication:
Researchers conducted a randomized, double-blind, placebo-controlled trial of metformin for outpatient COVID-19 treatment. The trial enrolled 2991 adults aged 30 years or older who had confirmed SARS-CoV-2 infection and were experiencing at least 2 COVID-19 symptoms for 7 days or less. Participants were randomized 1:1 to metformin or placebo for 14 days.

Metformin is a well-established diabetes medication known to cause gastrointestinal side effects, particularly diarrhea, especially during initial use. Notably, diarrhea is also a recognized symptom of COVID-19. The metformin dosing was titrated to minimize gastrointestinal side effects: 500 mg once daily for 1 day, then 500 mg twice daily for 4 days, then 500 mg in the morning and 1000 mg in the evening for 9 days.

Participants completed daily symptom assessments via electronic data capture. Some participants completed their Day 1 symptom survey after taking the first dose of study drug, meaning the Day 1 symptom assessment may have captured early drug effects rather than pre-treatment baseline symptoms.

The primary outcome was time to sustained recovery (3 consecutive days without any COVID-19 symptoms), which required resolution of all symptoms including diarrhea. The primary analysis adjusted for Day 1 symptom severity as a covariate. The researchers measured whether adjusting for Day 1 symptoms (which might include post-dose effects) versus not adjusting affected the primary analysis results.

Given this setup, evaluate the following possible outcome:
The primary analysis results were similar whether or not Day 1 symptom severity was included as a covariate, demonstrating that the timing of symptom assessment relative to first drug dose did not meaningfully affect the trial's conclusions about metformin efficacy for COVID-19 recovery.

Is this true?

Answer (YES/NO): YES